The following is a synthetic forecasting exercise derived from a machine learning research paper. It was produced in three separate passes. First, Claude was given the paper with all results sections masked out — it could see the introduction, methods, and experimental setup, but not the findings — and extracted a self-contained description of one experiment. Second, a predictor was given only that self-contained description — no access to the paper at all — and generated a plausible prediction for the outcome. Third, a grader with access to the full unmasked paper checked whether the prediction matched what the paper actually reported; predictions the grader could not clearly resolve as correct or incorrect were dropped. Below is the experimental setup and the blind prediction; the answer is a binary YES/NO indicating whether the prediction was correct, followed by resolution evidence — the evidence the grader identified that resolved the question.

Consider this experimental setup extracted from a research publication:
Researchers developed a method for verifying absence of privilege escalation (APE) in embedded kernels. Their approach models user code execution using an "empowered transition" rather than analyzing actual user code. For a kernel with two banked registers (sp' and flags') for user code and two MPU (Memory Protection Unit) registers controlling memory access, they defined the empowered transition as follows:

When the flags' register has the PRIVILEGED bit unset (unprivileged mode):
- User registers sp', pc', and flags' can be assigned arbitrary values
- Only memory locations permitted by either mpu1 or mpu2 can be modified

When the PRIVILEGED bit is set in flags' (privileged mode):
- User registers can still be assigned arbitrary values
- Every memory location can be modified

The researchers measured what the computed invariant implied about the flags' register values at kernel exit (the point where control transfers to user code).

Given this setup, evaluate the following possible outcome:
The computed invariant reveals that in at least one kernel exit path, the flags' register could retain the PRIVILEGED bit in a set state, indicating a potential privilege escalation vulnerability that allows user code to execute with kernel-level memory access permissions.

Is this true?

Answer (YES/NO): NO